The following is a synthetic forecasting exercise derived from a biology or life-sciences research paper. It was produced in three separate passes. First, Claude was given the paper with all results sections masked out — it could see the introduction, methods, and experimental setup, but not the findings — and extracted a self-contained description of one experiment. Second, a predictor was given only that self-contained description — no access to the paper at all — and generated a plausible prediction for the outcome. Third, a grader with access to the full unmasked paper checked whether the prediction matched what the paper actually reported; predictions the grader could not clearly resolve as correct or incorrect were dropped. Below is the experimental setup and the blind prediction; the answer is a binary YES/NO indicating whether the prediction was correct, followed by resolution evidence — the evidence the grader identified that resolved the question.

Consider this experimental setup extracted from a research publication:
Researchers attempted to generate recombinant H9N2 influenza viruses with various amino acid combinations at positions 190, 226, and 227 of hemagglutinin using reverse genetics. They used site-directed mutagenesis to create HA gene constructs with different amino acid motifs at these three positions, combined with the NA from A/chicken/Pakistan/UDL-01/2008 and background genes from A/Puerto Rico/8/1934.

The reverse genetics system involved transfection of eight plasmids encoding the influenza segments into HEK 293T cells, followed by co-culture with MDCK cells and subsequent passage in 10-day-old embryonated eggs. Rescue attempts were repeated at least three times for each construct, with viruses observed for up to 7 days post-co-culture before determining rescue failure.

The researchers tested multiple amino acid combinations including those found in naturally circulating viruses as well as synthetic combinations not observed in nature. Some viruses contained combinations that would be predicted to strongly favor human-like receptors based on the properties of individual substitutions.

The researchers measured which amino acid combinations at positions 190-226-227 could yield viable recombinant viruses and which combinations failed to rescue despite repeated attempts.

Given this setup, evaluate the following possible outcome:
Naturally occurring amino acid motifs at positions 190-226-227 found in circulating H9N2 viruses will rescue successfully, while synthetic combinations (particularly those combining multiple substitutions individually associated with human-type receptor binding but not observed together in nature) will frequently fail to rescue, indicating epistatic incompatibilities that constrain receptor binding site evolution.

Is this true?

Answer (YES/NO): NO